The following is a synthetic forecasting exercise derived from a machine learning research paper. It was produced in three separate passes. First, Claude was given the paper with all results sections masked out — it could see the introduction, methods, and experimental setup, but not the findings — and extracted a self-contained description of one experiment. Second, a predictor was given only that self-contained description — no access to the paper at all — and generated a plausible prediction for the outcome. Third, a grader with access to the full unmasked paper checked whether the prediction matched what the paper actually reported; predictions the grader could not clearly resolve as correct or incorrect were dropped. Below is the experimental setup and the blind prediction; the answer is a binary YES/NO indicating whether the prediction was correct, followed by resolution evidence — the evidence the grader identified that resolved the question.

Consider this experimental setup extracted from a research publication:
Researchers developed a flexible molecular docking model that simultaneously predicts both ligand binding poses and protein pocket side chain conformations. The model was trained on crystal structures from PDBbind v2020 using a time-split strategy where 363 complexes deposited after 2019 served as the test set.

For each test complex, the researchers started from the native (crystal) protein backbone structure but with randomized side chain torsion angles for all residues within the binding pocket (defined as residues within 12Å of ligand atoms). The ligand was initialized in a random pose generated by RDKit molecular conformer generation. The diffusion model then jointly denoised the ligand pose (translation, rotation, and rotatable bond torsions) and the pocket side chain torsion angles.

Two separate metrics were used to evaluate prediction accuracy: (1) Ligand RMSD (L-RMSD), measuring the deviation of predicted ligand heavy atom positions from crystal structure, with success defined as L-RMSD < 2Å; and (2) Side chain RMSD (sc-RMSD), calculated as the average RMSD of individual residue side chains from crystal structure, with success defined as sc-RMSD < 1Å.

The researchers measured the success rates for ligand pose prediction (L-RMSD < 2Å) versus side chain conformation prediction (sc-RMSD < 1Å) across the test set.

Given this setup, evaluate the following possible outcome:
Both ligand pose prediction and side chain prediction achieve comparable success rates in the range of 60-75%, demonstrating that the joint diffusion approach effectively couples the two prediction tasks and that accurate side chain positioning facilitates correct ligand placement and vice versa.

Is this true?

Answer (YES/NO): NO